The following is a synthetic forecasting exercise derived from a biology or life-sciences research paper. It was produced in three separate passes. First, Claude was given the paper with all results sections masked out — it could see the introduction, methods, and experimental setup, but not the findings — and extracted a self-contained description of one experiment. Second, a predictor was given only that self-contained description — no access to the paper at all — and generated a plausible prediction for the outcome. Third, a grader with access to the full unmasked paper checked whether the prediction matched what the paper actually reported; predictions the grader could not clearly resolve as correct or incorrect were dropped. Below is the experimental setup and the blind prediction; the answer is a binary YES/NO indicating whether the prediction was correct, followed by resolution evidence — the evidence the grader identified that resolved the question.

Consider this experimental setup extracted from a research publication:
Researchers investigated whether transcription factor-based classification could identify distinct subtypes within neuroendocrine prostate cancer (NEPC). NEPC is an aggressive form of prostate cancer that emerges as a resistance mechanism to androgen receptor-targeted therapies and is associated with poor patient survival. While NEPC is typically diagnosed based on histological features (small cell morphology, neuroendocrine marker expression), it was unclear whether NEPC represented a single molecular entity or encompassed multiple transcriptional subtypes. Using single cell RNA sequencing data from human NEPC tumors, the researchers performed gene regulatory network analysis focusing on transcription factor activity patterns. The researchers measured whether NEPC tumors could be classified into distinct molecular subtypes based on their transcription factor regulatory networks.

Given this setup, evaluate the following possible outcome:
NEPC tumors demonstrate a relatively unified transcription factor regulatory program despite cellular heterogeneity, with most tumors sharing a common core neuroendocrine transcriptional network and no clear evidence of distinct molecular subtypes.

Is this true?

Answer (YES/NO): NO